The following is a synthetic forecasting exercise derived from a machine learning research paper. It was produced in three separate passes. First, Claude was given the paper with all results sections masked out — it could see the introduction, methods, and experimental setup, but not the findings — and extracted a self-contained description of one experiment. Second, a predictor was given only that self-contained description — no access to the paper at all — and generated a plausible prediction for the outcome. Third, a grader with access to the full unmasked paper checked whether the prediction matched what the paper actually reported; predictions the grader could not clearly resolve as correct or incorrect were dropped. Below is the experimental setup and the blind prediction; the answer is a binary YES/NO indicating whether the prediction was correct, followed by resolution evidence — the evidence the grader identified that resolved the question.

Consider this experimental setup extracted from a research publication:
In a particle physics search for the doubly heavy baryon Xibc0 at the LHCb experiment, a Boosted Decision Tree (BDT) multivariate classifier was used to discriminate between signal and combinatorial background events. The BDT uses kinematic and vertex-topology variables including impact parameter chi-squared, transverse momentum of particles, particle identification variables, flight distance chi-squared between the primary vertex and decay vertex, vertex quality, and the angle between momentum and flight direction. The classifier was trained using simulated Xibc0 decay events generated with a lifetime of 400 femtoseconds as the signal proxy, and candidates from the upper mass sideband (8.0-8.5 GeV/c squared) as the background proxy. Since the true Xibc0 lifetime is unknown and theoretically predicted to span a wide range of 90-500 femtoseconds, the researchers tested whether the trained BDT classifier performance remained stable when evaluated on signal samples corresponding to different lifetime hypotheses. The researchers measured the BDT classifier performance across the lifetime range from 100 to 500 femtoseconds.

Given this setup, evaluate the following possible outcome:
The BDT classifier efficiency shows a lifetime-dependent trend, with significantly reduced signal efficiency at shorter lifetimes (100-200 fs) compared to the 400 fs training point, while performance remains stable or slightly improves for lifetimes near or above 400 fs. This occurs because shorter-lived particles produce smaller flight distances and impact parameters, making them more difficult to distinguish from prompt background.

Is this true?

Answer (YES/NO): NO